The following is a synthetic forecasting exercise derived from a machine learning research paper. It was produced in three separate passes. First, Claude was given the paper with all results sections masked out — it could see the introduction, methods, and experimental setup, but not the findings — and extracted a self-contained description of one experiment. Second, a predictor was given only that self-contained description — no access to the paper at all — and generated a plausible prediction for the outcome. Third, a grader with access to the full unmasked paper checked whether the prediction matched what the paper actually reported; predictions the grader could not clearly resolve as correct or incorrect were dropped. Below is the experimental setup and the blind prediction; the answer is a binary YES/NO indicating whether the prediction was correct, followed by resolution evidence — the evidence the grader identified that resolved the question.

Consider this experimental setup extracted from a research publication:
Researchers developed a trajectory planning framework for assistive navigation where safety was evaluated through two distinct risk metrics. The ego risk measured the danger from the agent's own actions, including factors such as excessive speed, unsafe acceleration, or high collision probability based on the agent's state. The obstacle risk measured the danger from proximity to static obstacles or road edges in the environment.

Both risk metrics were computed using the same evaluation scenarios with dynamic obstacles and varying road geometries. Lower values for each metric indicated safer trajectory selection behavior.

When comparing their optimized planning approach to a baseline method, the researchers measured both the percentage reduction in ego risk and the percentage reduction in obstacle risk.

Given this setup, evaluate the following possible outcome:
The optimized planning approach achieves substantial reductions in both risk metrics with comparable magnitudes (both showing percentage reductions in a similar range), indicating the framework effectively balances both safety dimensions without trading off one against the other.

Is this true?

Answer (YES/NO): NO